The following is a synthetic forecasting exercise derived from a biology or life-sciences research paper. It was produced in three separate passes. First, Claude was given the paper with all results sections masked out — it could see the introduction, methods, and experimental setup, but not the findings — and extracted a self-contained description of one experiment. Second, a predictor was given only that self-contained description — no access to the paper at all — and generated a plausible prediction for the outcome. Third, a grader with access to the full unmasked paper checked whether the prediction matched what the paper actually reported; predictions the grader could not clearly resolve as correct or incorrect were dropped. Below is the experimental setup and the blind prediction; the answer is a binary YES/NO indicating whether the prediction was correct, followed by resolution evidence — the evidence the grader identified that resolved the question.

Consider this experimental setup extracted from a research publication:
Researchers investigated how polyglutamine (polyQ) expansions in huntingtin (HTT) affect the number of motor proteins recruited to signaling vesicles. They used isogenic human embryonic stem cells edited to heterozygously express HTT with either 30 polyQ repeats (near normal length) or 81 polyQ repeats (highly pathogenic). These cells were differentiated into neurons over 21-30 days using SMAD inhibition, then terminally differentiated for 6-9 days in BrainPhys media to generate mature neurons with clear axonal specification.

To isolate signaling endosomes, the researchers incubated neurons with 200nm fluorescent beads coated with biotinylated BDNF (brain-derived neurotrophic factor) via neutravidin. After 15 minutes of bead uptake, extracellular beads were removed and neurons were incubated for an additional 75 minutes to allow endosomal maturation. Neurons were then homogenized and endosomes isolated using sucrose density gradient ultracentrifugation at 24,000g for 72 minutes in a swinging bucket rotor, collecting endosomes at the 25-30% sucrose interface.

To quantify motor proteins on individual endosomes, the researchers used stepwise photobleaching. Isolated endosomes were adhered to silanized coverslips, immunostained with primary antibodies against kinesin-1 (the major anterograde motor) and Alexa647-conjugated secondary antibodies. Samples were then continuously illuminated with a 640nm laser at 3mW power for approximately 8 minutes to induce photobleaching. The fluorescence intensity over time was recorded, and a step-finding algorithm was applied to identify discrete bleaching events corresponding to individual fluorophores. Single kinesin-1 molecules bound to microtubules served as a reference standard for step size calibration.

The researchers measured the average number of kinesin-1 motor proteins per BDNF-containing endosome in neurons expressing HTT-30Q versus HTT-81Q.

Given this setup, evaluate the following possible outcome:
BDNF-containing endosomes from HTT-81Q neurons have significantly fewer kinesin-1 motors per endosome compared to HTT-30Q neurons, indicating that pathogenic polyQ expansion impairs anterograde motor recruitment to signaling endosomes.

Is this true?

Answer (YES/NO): NO